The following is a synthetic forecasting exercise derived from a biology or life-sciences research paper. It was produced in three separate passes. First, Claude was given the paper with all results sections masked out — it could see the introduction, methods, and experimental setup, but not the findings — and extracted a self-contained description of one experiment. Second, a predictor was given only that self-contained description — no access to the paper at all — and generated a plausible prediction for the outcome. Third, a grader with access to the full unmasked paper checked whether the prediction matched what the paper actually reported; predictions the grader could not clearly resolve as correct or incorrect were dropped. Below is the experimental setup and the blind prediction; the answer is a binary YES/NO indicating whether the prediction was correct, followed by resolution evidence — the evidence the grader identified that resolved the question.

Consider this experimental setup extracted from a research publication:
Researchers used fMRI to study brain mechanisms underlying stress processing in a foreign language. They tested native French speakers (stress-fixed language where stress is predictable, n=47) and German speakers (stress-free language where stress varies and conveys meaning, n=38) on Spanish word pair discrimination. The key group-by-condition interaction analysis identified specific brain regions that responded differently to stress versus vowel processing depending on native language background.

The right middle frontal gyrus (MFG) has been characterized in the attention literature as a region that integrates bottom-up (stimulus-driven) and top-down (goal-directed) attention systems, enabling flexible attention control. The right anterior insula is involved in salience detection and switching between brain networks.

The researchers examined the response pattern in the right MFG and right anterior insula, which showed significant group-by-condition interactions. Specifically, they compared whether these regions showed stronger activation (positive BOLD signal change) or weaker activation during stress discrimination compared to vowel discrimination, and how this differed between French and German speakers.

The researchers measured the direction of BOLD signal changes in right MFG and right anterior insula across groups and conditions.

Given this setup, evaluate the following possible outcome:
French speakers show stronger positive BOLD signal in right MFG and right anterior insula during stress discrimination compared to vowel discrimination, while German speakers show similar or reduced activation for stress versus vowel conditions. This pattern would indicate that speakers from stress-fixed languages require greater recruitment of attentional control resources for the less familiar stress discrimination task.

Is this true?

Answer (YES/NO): YES